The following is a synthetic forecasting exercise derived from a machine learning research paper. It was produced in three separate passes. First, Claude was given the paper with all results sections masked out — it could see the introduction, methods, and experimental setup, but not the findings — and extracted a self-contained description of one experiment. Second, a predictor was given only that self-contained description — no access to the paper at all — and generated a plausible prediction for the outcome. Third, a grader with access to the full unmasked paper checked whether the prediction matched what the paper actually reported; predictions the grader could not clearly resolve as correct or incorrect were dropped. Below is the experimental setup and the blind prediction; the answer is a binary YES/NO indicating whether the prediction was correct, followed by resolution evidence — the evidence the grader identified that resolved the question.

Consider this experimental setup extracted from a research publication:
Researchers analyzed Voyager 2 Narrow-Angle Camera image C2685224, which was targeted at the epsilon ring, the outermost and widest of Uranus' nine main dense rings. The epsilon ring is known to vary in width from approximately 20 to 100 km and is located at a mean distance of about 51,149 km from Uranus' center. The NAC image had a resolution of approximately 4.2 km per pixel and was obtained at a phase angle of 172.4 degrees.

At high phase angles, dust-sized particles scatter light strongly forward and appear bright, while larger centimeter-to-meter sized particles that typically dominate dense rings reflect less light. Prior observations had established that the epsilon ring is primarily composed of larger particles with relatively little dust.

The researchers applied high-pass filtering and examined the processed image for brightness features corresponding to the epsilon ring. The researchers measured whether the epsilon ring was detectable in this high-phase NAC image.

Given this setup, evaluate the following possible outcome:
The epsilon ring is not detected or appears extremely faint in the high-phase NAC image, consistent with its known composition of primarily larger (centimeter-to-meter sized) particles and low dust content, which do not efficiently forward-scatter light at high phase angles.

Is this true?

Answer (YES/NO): NO